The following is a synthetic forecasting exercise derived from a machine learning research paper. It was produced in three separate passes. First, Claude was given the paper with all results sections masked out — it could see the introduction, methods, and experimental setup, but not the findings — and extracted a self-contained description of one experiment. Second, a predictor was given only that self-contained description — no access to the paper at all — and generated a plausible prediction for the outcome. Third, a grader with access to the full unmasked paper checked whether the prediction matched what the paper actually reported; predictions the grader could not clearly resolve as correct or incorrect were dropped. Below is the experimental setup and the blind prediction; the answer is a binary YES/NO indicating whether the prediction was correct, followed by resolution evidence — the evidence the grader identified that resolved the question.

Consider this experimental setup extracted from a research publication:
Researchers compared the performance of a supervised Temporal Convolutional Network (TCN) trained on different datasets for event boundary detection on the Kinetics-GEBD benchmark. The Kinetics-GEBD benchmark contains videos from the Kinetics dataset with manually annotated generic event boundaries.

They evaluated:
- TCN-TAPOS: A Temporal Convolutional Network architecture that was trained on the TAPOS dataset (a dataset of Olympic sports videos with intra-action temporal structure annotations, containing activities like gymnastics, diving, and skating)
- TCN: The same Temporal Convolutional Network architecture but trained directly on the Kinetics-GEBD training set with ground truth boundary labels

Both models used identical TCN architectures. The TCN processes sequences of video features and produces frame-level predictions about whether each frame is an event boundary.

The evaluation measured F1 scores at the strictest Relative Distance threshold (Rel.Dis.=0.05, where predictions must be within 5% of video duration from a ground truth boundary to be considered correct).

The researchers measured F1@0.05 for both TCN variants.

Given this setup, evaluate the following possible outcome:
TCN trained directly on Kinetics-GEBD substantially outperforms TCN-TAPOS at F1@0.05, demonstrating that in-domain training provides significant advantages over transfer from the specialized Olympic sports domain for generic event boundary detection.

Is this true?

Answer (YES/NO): YES